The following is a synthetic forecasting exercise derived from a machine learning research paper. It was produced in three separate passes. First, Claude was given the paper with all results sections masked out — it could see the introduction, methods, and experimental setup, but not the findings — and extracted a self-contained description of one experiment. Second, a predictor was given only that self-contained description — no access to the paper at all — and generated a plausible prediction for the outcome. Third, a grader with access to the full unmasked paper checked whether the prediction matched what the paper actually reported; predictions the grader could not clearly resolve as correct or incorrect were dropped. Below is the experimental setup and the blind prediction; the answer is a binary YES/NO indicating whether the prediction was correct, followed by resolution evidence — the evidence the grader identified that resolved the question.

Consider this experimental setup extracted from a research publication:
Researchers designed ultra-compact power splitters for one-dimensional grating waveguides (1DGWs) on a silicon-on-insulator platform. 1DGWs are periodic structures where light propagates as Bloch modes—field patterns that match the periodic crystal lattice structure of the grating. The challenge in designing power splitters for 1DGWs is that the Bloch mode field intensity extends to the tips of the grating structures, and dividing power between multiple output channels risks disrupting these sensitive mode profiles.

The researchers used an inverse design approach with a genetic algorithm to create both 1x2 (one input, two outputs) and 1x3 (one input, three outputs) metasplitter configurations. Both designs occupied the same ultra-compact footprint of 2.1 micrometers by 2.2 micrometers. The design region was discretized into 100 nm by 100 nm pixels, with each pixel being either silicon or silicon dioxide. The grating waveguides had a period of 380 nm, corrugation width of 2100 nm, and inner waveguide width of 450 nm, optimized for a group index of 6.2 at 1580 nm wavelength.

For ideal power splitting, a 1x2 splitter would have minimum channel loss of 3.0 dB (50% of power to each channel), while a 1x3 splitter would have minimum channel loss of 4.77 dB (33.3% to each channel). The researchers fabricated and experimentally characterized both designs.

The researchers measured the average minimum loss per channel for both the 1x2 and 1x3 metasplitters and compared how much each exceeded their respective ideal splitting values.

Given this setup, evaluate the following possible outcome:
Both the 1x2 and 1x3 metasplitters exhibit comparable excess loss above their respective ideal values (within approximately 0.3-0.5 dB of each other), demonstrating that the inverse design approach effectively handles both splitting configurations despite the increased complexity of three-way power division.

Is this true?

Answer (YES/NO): YES